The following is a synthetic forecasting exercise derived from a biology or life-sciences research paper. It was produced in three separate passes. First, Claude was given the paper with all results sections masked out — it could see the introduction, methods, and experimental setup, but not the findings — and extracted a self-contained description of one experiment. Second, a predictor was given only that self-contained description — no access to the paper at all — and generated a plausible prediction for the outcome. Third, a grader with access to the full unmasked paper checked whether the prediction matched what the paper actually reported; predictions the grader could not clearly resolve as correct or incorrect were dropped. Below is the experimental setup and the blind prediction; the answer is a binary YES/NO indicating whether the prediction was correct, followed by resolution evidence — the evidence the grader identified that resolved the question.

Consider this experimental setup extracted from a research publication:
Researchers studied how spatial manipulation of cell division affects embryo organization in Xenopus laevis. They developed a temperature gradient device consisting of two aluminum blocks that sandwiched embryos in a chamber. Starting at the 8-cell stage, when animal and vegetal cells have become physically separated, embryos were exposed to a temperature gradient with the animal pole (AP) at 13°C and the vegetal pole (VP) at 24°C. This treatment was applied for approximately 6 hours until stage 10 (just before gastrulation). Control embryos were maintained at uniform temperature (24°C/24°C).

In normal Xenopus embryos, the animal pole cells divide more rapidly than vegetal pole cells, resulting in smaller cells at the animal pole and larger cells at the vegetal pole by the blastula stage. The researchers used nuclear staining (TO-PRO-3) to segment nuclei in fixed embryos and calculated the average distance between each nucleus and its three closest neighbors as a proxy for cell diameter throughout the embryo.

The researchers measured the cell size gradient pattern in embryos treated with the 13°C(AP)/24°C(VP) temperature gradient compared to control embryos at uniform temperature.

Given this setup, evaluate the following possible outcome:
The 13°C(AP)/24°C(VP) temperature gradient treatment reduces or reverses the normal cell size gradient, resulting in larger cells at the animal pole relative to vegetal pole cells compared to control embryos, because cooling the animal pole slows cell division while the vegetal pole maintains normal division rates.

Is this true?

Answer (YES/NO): YES